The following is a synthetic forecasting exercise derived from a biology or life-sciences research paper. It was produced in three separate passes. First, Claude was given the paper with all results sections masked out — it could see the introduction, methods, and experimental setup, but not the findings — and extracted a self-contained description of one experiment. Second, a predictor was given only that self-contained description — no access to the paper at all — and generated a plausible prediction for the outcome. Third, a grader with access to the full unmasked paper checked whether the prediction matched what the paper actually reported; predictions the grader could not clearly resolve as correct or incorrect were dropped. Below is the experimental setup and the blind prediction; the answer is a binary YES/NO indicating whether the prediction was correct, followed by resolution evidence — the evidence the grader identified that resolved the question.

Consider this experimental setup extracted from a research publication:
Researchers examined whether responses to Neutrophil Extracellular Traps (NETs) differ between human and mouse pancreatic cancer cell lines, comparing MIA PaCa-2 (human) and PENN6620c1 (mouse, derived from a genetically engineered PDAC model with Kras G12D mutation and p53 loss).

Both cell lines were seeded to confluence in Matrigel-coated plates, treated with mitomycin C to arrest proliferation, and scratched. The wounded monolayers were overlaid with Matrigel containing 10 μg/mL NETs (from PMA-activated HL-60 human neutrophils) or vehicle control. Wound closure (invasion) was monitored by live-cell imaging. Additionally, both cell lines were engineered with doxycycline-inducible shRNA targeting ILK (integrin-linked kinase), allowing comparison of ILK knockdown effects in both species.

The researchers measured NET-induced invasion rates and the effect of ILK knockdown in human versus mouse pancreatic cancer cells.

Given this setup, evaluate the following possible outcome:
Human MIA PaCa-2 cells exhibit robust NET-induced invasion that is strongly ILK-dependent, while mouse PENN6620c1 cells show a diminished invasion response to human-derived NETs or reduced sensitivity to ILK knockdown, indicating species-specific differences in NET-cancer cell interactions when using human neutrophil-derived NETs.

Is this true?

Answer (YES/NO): NO